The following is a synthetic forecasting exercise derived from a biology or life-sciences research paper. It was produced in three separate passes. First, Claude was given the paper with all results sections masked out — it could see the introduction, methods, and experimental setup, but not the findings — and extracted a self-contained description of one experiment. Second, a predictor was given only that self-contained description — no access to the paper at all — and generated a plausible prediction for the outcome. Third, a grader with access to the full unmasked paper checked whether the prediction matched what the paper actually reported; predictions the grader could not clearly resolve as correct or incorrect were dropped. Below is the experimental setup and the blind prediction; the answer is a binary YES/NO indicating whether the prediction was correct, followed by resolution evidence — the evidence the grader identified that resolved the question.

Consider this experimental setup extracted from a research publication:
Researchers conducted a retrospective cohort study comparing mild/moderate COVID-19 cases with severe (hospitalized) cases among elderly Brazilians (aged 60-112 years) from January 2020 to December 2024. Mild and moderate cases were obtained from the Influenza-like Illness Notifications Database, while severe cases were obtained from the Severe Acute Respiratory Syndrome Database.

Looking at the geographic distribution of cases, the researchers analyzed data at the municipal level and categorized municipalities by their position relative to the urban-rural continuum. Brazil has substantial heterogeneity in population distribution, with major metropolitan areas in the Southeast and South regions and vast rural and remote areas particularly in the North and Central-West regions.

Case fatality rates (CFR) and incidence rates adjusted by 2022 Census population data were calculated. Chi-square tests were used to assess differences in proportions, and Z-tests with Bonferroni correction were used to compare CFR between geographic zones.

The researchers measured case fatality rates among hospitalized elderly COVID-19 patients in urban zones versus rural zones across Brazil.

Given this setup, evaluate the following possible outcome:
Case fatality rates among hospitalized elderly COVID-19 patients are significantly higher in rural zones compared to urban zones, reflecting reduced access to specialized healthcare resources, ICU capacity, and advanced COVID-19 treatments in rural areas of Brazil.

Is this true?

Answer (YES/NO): NO